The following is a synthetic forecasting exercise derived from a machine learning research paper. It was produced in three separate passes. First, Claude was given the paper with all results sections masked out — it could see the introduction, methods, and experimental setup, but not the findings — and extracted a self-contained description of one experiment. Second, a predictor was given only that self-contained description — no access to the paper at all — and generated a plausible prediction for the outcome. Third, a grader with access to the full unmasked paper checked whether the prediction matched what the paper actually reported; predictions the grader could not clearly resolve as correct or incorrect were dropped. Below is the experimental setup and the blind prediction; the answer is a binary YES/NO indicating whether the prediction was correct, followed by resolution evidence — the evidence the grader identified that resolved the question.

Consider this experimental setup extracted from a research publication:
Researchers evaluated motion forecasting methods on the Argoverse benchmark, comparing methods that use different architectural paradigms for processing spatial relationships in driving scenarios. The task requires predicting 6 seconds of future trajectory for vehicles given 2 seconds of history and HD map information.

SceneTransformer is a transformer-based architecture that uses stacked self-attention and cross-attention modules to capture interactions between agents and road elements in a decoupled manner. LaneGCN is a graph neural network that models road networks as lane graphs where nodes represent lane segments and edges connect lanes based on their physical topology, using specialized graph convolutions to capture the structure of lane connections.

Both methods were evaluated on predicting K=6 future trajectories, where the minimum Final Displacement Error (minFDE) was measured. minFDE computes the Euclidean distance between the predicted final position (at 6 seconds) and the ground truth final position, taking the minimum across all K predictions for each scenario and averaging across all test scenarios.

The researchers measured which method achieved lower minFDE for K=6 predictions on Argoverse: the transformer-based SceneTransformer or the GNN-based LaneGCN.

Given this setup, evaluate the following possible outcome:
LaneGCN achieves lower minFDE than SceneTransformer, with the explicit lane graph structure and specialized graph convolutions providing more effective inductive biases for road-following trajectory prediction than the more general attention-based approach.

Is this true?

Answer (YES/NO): NO